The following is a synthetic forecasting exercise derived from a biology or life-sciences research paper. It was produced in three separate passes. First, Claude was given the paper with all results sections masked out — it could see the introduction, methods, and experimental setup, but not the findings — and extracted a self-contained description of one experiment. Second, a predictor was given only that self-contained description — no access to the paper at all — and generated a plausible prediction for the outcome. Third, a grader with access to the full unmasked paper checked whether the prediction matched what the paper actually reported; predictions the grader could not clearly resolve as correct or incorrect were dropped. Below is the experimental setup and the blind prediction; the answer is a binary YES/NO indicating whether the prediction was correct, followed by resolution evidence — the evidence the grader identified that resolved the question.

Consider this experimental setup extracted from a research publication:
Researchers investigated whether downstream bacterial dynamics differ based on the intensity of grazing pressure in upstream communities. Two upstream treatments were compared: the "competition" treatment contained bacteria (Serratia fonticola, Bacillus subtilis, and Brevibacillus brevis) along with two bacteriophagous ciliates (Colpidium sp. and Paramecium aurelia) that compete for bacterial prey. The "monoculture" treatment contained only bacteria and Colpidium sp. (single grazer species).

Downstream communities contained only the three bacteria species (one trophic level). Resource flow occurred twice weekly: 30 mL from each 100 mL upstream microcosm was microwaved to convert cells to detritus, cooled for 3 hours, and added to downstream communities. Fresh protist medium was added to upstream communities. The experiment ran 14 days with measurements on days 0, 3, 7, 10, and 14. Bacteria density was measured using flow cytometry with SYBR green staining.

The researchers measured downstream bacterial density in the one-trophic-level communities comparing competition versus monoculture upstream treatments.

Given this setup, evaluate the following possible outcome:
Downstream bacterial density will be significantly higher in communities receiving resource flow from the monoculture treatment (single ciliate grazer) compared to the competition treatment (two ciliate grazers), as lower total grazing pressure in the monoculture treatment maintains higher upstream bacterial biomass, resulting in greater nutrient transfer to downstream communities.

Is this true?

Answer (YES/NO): NO